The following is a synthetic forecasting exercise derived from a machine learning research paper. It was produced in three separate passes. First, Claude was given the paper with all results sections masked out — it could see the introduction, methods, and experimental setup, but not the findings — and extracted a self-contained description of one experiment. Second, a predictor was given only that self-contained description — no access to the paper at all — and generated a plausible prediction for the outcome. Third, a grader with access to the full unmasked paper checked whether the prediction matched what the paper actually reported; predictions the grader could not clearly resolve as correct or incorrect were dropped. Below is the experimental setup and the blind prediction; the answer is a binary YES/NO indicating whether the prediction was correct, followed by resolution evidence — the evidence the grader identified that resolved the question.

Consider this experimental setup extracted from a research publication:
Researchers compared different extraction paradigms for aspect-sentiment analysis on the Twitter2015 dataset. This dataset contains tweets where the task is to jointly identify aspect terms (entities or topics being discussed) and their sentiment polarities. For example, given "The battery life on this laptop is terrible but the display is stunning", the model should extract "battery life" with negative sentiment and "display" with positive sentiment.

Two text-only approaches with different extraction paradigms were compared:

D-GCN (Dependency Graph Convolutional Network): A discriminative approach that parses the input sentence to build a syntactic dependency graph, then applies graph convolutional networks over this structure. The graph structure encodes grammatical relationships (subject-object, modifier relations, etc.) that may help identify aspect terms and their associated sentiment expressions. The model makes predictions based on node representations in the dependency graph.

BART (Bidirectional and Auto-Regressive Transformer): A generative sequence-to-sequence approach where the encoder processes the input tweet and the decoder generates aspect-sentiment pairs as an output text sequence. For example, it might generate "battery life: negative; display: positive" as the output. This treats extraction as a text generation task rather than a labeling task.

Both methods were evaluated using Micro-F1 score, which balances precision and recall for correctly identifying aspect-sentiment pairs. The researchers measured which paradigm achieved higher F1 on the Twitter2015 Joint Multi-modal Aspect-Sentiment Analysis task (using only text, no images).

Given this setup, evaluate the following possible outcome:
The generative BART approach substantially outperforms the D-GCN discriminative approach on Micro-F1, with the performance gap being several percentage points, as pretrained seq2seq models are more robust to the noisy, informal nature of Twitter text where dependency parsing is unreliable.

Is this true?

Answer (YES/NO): YES